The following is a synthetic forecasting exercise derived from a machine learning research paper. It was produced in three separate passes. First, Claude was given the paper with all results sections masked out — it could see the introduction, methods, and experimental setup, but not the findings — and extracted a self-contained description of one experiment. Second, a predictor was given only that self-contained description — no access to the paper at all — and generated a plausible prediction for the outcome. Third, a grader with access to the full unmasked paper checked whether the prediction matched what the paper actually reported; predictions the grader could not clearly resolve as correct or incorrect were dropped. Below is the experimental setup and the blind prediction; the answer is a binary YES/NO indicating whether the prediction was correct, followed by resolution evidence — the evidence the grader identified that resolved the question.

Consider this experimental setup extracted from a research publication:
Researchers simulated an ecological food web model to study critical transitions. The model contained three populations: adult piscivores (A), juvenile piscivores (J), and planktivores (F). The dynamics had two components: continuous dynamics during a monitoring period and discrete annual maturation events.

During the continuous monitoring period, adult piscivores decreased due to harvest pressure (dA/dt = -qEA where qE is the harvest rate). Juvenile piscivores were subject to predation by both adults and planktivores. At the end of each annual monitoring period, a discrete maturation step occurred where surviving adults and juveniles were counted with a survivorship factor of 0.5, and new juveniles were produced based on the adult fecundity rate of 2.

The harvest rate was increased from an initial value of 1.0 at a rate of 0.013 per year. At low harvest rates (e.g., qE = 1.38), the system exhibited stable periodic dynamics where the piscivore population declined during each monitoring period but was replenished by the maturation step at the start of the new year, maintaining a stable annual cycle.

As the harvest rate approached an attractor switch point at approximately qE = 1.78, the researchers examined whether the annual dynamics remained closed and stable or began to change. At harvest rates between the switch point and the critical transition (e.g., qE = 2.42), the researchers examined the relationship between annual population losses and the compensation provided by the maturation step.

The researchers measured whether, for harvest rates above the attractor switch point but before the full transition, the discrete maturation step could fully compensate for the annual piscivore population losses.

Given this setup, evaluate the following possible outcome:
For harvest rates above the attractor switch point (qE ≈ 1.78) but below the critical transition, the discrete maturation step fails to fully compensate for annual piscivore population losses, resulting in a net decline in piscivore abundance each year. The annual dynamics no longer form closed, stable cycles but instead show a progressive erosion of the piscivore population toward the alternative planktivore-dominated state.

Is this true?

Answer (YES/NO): YES